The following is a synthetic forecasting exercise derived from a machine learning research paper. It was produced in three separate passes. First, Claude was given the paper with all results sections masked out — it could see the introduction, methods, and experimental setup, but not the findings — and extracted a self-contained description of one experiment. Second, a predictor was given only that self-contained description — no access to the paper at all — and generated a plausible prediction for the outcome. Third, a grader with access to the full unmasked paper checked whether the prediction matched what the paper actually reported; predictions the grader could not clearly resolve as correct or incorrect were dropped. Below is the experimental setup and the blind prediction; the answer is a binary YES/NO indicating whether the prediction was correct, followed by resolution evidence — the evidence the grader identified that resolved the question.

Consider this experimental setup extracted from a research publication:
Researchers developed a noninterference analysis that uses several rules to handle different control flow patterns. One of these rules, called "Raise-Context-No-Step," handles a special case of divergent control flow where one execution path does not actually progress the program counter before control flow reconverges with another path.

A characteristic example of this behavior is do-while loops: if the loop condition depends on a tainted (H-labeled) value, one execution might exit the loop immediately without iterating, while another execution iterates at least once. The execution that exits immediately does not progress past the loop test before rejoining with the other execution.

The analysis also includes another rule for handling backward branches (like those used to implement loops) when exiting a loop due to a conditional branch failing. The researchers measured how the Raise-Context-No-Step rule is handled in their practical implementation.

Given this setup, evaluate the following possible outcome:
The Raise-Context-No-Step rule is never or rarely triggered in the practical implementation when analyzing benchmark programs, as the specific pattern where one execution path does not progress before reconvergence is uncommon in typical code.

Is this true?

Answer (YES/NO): NO